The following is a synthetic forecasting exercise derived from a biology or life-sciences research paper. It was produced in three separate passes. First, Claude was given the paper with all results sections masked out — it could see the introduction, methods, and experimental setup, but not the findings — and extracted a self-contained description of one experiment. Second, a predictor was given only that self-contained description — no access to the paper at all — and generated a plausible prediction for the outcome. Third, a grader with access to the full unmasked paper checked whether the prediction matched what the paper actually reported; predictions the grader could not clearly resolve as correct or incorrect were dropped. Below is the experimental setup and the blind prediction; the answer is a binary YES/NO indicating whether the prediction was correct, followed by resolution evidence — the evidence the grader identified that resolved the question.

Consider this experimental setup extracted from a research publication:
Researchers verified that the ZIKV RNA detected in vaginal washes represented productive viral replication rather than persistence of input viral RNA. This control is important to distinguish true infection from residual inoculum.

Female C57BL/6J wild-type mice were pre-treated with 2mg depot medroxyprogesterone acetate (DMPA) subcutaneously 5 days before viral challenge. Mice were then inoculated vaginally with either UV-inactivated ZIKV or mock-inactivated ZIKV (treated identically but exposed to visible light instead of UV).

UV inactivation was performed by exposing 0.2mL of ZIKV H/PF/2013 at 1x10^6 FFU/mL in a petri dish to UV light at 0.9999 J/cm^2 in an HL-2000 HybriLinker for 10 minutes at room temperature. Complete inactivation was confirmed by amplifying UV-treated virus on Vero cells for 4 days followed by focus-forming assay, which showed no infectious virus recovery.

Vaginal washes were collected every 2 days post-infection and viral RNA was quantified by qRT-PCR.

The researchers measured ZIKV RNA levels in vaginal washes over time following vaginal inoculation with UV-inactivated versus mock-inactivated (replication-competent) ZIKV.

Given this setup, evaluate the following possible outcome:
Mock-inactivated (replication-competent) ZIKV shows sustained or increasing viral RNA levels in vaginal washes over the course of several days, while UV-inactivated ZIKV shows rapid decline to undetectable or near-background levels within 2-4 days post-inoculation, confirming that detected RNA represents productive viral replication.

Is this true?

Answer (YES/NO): YES